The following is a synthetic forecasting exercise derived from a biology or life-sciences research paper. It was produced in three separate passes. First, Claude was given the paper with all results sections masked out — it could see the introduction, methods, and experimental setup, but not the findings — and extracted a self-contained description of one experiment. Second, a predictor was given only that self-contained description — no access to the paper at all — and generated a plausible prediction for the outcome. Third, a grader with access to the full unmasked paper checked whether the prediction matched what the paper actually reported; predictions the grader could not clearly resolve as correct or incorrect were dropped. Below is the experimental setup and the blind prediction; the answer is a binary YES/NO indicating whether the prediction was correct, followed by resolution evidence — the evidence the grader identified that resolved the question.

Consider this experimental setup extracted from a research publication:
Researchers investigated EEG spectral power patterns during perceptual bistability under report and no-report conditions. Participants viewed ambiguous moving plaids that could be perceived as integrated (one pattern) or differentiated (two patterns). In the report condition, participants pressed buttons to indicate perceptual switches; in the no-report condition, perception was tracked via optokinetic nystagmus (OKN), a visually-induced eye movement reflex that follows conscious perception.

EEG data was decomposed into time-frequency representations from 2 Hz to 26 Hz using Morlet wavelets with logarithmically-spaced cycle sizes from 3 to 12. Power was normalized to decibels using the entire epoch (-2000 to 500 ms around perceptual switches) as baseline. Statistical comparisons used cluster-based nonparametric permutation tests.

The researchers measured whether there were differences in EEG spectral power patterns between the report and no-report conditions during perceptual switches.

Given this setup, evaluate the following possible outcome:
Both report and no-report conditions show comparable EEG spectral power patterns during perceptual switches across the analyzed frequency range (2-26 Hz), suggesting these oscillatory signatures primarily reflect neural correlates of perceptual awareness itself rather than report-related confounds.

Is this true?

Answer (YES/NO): NO